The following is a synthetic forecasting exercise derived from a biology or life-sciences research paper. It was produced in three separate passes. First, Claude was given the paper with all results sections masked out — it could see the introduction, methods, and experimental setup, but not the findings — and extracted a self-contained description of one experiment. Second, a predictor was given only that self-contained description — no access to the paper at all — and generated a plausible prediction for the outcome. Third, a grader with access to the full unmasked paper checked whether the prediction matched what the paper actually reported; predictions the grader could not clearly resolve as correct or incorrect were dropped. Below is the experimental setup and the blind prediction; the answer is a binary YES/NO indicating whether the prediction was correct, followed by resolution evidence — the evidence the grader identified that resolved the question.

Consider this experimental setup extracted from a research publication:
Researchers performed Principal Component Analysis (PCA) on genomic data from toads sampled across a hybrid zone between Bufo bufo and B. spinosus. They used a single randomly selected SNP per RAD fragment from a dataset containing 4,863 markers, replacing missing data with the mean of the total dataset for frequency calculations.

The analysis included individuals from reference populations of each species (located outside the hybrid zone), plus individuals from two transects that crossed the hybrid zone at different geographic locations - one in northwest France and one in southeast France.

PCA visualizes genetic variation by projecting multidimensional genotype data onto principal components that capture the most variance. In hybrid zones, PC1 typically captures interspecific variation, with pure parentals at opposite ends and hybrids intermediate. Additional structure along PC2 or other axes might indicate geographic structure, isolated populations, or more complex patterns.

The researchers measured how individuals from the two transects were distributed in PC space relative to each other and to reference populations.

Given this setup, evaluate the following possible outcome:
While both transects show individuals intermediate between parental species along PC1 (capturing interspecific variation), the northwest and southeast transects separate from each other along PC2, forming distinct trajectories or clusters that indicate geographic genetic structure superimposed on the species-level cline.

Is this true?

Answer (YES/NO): YES